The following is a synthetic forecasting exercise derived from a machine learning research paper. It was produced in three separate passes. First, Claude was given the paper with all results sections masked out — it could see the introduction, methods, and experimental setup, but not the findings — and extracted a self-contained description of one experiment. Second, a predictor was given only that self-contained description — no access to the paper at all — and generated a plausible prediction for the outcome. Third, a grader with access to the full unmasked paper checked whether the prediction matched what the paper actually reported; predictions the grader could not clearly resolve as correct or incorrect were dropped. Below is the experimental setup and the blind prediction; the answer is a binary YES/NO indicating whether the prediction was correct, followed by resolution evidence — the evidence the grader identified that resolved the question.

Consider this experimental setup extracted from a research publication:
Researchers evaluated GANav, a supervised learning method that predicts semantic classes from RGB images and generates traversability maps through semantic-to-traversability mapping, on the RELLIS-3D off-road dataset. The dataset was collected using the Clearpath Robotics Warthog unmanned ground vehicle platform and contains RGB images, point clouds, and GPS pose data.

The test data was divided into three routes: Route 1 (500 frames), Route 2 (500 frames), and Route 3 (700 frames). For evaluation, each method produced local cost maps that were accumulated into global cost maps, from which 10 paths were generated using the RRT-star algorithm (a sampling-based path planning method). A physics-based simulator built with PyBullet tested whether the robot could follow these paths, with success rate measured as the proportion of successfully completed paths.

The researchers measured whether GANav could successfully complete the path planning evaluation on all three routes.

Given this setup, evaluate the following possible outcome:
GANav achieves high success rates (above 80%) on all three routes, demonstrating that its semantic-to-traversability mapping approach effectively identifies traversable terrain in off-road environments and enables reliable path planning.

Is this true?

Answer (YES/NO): NO